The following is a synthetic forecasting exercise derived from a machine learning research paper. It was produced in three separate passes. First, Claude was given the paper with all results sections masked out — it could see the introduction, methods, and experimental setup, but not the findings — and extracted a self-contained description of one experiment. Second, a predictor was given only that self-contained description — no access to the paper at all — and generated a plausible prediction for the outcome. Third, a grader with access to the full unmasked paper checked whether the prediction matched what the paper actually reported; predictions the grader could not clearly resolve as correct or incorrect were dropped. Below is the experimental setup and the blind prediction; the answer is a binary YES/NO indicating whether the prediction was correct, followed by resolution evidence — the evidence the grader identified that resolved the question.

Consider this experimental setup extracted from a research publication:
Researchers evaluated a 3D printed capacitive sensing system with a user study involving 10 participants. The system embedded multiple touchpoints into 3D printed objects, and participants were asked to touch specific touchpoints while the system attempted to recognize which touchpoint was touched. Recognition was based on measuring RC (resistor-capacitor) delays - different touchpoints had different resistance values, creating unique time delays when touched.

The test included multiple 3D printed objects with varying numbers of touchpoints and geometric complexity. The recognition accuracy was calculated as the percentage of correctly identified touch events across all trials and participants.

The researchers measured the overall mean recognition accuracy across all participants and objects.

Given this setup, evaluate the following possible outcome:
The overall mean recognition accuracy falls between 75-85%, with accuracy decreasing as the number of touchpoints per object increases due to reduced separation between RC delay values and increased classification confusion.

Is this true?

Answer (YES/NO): NO